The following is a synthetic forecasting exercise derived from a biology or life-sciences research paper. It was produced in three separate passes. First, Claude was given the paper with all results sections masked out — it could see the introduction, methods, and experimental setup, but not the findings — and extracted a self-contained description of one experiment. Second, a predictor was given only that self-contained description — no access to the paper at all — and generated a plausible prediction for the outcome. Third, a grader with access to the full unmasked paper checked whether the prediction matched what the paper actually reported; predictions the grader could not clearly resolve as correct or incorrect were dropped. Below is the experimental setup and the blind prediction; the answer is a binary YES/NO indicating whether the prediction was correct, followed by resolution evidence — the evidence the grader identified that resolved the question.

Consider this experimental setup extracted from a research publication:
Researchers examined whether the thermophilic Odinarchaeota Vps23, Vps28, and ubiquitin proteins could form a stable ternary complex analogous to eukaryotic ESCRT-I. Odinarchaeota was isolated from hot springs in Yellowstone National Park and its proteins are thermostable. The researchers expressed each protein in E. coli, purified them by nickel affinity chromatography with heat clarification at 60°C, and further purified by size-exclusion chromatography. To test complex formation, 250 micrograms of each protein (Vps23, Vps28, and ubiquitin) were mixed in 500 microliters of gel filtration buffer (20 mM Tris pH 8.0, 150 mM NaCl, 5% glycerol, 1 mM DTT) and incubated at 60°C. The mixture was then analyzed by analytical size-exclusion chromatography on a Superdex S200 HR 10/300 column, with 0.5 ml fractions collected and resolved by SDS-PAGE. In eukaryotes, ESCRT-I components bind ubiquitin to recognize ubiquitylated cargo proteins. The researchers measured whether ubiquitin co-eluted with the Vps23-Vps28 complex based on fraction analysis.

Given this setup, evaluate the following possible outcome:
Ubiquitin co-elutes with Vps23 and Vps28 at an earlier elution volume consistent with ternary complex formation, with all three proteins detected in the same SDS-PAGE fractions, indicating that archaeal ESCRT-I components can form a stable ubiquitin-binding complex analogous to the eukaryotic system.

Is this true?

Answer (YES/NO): YES